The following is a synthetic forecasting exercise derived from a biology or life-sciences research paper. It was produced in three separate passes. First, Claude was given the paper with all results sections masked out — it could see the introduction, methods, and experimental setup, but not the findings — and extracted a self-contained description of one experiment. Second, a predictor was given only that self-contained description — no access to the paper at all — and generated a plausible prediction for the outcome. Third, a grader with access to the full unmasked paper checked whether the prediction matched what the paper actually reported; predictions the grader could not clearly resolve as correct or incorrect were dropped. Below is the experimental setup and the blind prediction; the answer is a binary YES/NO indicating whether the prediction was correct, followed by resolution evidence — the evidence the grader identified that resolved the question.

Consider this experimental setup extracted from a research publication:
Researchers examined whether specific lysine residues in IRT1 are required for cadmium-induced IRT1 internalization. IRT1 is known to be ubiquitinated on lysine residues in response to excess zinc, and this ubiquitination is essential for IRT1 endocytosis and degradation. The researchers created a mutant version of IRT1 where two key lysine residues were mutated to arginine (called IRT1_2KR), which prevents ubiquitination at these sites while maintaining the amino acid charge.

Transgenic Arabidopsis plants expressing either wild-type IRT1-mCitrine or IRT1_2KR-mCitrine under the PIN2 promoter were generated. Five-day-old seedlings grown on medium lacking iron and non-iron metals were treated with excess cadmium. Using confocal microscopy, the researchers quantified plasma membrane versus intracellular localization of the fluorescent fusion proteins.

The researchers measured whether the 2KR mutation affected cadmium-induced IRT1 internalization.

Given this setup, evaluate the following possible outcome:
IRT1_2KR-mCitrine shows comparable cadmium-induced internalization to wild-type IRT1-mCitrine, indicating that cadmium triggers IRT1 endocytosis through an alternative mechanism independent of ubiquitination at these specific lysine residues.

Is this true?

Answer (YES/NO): NO